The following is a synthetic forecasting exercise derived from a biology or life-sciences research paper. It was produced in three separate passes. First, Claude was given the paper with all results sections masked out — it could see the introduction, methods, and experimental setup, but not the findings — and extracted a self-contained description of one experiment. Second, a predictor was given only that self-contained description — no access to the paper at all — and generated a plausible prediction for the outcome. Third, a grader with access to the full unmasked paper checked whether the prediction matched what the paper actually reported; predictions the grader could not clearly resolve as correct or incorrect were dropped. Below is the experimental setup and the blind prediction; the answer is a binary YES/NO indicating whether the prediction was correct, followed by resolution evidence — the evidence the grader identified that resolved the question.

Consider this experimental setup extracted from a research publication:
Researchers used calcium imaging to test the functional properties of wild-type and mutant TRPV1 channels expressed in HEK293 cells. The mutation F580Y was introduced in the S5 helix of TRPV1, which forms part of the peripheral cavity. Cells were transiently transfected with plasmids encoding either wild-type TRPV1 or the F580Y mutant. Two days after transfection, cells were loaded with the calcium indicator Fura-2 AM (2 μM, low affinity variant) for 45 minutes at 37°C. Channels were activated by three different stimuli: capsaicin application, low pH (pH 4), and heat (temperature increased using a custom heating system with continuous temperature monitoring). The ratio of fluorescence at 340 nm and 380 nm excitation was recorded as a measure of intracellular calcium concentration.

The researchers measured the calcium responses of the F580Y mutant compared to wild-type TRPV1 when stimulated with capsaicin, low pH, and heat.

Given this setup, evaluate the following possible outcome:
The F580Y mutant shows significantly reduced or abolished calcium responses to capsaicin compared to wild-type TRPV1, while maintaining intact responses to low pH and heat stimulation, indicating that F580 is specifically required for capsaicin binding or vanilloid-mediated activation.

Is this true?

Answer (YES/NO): NO